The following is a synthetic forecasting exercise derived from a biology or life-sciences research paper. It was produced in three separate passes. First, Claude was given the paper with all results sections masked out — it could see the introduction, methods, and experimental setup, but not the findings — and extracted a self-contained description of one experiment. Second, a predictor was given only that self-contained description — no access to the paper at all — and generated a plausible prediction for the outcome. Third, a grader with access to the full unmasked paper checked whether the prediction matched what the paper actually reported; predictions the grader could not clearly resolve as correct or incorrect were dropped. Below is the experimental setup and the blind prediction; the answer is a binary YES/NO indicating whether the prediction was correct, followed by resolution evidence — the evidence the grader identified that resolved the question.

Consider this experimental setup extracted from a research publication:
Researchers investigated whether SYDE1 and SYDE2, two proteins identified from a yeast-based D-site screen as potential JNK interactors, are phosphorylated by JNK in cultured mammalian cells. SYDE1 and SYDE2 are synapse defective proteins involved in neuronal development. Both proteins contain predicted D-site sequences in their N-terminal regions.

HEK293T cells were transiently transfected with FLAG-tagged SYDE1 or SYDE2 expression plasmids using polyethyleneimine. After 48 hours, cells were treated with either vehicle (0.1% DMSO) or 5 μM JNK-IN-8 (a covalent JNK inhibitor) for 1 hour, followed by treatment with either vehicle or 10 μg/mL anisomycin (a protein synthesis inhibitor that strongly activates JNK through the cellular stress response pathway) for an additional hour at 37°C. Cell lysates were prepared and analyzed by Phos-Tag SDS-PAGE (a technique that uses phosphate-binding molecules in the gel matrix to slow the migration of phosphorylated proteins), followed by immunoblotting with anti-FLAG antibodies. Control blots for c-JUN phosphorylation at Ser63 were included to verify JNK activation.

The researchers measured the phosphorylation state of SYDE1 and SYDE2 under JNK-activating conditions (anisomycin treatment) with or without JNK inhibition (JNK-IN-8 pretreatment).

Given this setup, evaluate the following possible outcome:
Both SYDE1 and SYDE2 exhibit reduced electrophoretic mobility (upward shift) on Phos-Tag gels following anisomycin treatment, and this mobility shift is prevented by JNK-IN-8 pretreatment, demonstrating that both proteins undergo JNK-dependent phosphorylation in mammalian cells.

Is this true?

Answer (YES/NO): YES